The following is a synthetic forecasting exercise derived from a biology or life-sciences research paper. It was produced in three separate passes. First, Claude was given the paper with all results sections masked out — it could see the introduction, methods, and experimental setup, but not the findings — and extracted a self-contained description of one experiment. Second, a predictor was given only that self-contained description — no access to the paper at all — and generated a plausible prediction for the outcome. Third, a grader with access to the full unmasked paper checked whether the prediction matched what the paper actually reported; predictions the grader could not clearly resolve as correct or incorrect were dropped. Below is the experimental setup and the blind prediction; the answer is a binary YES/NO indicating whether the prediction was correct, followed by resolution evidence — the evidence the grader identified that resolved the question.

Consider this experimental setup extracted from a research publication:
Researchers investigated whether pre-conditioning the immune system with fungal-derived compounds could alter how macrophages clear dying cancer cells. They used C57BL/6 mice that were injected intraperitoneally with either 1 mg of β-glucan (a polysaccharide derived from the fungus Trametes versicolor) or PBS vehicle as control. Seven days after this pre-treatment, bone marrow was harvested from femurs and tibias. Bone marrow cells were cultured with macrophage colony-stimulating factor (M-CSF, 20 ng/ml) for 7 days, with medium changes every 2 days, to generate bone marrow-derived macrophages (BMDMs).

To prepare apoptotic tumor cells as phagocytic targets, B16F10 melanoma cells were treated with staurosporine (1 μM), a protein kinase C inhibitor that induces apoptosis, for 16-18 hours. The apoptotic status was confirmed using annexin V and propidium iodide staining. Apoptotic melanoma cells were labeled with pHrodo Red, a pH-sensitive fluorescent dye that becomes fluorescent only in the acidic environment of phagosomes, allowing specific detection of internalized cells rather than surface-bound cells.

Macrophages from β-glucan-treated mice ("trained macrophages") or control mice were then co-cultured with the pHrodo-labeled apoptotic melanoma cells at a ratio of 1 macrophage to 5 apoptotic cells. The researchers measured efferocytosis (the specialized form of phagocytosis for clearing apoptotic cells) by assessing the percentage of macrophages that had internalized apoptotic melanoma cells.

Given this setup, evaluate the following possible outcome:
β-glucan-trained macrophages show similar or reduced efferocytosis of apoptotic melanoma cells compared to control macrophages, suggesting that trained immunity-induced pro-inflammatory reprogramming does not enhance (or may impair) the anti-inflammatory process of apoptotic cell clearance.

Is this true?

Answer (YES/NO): YES